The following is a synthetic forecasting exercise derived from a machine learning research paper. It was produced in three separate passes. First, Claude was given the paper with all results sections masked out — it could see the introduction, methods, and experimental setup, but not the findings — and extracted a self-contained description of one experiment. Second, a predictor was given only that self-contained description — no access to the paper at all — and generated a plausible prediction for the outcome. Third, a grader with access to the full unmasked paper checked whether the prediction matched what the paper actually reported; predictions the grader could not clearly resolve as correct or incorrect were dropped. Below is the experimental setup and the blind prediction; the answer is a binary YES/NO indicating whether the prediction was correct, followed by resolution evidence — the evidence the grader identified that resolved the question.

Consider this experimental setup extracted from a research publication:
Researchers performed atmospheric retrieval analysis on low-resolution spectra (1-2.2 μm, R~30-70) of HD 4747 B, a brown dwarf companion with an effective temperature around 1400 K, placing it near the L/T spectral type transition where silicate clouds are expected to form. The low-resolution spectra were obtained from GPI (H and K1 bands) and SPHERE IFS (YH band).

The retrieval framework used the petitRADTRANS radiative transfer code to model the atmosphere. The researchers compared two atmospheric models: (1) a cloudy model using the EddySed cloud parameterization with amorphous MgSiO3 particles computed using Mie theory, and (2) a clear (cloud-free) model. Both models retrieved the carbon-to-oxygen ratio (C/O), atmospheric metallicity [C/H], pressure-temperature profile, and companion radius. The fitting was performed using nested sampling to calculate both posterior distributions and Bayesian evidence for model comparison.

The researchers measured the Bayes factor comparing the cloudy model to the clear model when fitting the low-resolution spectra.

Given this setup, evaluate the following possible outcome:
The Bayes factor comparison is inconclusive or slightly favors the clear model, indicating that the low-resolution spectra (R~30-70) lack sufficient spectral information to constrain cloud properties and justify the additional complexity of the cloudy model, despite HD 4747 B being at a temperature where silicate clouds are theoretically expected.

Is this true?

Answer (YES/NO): NO